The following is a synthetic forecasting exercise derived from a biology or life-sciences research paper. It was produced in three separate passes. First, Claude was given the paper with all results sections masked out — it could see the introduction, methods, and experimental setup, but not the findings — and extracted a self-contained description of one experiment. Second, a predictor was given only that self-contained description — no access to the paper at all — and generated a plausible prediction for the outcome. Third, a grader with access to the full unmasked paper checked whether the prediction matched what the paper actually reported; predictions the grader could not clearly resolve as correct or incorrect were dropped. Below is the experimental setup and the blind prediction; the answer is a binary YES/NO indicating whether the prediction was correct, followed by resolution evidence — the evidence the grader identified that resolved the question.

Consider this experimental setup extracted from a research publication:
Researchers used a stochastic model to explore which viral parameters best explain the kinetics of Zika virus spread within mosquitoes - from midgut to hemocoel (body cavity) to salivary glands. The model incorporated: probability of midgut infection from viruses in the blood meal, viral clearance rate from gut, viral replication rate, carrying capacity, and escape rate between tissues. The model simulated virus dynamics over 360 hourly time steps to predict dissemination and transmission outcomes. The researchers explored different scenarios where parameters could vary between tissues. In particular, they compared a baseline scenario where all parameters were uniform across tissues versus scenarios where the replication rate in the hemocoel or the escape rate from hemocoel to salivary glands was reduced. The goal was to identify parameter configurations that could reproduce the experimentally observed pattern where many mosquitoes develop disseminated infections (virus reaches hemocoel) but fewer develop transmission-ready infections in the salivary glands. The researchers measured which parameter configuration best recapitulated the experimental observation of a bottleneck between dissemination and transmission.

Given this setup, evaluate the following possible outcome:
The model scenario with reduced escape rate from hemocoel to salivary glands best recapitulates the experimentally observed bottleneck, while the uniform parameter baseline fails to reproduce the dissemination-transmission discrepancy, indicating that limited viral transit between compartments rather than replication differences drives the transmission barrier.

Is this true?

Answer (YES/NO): YES